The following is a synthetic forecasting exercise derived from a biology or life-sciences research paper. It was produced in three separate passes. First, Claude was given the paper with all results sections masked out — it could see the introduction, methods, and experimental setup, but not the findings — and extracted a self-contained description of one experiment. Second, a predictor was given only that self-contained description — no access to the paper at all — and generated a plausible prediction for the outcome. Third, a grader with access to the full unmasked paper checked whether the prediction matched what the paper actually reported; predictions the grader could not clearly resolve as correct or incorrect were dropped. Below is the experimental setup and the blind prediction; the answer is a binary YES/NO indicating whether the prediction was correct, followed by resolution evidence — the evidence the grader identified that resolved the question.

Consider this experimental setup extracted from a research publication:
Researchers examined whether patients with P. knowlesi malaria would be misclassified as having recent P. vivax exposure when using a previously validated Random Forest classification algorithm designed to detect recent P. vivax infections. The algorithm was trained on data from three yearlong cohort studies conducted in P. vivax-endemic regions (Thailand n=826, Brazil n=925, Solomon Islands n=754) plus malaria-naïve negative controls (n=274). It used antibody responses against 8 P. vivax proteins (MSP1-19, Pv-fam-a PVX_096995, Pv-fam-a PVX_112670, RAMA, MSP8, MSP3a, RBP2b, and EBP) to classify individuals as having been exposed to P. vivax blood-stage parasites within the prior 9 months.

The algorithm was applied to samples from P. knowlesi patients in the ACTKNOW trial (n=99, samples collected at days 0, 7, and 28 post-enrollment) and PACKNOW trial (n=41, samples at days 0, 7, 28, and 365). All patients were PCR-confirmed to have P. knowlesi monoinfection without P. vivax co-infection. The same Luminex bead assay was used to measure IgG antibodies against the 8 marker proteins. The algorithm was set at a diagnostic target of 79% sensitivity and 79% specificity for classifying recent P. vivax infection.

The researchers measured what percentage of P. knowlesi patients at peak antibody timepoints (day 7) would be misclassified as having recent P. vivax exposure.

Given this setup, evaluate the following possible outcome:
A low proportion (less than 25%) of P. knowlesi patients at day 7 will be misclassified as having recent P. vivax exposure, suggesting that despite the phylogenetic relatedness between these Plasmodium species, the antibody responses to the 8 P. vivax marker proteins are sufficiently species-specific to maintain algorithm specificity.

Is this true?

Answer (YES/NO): NO